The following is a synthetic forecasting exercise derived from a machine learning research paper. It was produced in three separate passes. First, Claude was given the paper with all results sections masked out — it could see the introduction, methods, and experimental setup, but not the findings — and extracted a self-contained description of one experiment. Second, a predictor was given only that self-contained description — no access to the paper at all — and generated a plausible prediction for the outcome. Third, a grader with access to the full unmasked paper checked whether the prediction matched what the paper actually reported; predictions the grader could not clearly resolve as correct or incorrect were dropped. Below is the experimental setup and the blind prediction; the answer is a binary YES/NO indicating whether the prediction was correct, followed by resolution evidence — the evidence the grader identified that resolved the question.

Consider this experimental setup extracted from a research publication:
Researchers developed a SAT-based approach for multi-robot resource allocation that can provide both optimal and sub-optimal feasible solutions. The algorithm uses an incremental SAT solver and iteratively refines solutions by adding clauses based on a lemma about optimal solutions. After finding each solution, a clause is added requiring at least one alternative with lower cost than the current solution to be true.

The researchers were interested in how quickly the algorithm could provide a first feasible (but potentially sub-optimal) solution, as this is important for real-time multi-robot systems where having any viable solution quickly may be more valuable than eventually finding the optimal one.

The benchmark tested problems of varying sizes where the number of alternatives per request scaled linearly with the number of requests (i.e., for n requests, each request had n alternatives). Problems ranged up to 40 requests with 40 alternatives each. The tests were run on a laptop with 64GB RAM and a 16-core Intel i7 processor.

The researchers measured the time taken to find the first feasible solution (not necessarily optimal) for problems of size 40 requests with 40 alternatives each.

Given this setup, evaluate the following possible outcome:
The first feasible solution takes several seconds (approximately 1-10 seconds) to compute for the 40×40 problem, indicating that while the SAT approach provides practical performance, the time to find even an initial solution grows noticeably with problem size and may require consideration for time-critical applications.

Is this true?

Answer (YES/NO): NO